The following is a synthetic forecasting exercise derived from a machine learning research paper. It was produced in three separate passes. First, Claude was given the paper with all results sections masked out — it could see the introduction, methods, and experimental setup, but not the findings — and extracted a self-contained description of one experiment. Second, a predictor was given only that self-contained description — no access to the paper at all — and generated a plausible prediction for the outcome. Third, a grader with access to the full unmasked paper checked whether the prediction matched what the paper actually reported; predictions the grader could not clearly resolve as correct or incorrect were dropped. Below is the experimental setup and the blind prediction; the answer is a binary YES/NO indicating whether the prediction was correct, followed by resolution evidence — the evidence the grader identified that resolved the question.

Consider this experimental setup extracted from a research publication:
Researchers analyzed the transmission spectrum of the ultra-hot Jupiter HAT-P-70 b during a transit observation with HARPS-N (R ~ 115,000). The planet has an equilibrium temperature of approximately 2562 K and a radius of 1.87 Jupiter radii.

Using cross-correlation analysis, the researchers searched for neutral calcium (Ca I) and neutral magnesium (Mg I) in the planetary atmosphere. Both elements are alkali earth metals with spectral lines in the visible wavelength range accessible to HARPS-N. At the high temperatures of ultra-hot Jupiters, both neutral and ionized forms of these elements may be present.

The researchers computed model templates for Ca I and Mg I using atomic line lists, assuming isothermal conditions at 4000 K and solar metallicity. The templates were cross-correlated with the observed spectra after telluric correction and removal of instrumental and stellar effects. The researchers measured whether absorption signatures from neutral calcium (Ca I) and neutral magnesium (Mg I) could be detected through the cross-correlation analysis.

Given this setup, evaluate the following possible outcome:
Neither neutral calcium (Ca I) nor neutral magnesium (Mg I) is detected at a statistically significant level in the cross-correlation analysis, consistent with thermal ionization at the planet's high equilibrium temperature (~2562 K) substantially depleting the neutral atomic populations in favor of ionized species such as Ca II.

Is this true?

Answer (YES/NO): NO